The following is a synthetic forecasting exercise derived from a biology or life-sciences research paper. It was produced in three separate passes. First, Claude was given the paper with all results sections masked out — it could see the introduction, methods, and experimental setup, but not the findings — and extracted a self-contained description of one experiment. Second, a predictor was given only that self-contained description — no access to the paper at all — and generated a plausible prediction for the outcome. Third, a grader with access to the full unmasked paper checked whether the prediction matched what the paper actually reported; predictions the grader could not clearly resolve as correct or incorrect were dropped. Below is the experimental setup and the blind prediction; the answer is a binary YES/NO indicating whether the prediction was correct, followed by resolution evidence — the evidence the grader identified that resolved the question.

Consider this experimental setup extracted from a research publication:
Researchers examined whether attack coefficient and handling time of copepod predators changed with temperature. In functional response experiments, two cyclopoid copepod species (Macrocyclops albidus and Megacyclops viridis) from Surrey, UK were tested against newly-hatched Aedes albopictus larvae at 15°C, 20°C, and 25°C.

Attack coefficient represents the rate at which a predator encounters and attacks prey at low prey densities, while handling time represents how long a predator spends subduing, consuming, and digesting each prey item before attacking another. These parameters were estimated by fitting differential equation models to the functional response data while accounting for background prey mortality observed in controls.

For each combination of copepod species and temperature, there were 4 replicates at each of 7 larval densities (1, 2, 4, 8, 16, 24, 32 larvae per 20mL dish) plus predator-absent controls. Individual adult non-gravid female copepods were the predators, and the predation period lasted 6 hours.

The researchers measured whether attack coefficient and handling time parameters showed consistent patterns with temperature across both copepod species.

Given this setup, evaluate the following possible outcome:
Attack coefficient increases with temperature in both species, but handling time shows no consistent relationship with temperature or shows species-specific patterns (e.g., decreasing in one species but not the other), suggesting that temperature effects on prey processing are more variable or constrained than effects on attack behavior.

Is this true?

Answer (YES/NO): NO